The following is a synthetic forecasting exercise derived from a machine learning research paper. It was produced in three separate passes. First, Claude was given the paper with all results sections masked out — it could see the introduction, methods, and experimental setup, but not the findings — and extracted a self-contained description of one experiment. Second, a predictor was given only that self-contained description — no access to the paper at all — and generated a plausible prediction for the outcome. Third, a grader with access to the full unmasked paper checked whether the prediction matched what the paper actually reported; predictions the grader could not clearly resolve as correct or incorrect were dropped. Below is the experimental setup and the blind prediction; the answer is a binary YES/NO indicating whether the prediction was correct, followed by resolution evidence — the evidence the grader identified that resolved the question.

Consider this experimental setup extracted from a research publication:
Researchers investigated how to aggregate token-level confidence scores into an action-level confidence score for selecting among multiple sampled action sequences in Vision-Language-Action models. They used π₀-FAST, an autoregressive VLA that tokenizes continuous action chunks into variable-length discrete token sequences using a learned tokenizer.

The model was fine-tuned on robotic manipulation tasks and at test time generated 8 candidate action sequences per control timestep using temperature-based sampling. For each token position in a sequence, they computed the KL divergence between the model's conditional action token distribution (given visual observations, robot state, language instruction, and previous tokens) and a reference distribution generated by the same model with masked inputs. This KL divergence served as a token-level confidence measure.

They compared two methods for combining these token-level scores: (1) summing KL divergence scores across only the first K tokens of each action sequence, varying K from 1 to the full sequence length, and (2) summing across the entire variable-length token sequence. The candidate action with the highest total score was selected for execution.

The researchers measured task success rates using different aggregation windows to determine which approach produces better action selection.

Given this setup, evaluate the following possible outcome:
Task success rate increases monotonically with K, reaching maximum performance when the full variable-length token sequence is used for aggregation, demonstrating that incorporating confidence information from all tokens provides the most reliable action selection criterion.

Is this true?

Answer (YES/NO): NO